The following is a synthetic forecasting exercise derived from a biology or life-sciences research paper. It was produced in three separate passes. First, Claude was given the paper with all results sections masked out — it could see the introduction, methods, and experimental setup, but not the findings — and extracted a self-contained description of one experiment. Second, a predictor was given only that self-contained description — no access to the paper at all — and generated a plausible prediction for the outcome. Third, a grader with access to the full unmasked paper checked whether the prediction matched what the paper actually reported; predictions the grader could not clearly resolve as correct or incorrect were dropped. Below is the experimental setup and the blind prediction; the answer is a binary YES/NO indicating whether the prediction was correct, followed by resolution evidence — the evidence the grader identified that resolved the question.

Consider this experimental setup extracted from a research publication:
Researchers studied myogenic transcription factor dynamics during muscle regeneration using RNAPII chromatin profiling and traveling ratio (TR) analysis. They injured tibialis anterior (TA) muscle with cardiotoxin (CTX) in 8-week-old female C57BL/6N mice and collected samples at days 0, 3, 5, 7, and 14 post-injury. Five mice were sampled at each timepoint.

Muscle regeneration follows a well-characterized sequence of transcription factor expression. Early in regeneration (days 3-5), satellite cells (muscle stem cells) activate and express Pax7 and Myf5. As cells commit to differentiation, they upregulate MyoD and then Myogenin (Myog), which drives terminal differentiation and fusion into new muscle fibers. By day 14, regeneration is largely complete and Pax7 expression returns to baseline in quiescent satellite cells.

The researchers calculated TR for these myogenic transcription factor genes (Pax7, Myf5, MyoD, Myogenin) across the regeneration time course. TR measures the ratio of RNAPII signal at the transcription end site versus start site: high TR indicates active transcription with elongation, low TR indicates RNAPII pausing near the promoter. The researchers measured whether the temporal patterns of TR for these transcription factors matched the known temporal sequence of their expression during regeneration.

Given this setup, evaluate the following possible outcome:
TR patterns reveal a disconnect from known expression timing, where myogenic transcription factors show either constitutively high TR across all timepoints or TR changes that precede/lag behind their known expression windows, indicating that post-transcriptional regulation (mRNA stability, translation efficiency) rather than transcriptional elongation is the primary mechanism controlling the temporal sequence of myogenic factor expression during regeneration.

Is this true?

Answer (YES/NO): NO